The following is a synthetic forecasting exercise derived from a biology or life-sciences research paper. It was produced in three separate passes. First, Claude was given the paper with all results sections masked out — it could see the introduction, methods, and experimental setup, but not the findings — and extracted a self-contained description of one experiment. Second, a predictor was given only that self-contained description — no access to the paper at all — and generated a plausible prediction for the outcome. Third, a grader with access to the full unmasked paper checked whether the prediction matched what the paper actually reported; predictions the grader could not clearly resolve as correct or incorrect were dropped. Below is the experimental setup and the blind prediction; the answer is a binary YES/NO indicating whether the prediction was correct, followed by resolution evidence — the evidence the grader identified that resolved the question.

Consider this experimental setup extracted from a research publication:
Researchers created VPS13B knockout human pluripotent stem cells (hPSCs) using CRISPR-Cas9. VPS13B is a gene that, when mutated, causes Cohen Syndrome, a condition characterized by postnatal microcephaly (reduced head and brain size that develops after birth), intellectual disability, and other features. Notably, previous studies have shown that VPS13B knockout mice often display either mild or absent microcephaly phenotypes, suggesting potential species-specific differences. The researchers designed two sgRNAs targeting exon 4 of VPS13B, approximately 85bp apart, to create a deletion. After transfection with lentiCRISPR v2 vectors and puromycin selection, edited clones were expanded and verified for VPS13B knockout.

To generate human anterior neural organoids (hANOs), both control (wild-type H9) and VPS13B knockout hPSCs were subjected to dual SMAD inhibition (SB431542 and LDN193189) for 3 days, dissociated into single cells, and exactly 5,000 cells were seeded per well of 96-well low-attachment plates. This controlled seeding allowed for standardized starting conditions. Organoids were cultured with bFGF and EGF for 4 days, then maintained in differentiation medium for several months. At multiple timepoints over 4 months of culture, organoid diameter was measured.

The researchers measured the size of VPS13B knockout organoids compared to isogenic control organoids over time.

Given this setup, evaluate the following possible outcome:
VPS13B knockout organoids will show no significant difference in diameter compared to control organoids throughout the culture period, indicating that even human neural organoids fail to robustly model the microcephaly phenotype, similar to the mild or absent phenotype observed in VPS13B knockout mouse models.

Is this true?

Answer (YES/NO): NO